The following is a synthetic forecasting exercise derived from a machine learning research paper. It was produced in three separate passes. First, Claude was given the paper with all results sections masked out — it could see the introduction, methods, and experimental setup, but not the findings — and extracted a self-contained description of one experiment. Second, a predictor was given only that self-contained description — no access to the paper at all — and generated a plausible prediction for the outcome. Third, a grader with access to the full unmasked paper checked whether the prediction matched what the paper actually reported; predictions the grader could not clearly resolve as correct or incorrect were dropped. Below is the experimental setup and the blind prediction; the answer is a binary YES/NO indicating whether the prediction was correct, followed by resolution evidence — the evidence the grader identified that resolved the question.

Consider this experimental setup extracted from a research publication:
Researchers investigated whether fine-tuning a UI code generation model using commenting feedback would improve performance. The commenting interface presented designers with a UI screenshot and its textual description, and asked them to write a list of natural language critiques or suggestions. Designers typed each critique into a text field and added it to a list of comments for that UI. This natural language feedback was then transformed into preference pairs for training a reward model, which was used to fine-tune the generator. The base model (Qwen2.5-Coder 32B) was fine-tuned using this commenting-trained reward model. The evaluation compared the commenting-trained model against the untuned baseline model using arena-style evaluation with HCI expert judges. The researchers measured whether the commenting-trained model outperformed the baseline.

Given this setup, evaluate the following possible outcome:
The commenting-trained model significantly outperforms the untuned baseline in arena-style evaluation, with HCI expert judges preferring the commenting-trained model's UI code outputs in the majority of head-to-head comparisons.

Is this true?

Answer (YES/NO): NO